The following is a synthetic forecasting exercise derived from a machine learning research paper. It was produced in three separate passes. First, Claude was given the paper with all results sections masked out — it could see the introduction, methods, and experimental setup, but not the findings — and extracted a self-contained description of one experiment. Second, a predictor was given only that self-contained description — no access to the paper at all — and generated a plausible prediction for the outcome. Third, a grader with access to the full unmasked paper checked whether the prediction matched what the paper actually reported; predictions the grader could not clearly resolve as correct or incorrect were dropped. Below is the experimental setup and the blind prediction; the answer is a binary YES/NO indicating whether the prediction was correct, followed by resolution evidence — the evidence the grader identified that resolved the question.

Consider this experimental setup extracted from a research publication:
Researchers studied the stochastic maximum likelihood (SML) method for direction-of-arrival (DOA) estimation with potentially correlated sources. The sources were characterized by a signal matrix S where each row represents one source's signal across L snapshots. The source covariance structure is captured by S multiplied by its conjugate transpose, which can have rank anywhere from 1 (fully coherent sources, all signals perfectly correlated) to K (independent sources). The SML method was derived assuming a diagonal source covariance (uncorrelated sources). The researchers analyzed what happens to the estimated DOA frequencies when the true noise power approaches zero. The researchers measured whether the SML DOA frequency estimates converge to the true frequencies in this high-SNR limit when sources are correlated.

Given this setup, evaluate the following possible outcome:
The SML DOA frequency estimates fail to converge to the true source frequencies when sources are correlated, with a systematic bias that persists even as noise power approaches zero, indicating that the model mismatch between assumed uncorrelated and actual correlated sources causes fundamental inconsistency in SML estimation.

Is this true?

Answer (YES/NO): NO